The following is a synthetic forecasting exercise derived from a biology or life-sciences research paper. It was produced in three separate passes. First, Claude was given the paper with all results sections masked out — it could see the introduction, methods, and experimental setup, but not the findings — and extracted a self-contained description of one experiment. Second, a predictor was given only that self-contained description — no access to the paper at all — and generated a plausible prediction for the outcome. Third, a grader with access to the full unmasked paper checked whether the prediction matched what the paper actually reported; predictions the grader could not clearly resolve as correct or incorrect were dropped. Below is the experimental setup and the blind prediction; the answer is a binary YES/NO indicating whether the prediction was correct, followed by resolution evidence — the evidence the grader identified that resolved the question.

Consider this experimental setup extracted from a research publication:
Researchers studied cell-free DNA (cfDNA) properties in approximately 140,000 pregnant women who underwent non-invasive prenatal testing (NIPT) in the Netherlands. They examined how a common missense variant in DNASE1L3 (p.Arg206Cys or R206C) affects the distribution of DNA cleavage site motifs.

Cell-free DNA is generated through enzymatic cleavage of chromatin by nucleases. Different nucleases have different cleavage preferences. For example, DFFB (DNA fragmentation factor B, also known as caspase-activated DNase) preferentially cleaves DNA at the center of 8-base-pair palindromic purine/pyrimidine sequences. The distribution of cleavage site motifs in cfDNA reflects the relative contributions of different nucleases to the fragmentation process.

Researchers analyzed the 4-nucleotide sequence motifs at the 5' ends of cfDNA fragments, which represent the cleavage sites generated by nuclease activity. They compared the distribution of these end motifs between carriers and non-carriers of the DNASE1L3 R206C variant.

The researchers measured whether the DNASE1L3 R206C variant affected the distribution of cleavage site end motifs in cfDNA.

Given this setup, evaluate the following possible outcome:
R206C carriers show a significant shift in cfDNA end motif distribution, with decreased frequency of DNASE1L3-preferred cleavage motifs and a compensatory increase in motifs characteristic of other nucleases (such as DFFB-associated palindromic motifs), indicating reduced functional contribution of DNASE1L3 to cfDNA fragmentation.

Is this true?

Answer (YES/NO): YES